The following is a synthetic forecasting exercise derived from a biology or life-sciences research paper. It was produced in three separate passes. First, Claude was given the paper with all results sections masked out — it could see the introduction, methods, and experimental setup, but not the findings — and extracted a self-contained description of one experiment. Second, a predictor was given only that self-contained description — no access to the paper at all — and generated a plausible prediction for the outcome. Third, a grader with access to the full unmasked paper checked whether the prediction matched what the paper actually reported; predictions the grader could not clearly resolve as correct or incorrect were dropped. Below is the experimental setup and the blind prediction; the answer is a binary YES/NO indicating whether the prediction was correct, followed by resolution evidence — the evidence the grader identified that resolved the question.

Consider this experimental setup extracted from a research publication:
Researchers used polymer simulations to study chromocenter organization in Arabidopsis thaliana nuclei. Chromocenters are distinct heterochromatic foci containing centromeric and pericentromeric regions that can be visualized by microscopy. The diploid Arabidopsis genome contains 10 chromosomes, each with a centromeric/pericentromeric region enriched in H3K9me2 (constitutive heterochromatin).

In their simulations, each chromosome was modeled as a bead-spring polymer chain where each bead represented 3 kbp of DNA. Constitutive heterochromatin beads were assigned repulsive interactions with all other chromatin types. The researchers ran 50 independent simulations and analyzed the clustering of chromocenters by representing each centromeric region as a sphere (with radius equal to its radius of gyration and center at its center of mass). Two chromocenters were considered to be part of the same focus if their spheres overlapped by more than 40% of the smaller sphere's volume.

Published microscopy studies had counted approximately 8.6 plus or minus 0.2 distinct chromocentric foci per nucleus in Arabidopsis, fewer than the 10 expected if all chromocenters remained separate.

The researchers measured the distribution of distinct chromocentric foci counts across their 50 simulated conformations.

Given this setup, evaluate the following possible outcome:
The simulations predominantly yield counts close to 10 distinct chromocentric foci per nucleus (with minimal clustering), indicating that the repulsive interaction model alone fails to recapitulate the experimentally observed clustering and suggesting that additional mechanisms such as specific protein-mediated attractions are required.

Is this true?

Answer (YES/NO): NO